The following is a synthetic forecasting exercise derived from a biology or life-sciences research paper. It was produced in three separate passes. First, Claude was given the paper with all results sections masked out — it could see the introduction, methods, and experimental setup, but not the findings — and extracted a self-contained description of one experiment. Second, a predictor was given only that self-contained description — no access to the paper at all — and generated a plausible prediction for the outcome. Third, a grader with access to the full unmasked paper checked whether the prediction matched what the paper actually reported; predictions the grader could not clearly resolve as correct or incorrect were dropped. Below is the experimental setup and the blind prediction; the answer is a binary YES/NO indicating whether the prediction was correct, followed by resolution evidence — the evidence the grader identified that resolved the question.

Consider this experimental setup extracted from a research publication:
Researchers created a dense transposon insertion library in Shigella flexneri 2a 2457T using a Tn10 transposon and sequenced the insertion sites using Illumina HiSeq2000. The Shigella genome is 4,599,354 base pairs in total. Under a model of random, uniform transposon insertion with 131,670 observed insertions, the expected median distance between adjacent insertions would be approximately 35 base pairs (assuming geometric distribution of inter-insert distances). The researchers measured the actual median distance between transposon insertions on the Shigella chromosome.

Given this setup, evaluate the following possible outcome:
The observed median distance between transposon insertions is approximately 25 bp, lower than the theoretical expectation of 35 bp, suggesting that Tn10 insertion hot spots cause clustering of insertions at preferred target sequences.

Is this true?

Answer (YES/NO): NO